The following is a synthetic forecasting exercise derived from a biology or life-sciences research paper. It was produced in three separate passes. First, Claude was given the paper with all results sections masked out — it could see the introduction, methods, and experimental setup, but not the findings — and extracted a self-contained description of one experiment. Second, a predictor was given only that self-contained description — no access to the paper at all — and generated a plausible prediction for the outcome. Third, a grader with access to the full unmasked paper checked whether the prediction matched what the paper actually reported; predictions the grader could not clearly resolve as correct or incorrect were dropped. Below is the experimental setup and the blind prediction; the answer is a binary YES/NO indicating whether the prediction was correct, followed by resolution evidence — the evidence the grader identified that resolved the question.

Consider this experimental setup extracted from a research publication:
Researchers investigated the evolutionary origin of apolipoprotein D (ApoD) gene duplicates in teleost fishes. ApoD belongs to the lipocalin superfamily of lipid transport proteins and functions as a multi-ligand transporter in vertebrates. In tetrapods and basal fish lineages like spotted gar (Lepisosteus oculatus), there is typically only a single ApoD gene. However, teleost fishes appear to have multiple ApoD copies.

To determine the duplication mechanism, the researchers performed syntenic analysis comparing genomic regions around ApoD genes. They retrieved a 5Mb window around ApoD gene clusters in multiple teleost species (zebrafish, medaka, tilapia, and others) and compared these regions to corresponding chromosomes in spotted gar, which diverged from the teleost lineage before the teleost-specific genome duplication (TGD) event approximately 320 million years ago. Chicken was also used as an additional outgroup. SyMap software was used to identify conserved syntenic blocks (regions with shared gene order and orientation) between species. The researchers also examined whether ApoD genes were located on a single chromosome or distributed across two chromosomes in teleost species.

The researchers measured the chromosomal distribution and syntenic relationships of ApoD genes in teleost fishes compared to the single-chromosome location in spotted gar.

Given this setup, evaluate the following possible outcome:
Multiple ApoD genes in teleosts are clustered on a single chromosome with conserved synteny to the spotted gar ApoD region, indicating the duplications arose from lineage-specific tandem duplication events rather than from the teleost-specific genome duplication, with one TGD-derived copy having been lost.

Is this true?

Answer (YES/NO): NO